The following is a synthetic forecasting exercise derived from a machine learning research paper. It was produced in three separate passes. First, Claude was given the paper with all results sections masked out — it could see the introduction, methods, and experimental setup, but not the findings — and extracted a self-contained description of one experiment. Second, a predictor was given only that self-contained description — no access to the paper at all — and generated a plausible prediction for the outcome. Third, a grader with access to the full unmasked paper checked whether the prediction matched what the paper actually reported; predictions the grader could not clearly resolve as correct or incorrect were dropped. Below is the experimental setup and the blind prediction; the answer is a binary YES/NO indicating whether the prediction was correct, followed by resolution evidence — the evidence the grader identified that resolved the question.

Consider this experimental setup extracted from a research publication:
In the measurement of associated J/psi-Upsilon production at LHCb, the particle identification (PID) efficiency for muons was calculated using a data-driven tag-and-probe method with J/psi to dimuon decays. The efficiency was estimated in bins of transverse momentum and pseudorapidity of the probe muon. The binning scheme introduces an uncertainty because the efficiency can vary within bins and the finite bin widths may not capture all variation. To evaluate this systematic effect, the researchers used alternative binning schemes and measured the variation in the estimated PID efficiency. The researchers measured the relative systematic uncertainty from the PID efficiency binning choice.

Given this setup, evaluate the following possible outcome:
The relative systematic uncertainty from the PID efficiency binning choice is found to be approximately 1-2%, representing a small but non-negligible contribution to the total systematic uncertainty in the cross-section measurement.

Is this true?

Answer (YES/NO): NO